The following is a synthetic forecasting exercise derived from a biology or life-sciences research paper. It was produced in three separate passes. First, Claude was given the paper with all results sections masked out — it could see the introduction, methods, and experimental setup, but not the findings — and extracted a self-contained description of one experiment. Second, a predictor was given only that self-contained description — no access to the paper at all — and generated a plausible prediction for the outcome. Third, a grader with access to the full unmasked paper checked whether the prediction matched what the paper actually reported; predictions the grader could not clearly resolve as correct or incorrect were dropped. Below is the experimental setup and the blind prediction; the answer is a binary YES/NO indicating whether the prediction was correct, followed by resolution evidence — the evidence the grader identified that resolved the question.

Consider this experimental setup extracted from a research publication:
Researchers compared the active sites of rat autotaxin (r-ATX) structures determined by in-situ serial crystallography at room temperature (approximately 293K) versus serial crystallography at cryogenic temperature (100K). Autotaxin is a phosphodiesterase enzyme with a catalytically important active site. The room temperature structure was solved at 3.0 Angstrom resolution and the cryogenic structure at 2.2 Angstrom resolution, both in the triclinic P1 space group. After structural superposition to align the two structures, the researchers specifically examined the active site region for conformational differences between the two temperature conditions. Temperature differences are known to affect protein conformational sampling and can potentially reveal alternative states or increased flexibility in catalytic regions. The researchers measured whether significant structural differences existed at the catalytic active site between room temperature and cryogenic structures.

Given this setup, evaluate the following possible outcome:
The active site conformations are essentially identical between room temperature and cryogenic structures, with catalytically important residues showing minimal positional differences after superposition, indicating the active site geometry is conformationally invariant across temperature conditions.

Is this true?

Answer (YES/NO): YES